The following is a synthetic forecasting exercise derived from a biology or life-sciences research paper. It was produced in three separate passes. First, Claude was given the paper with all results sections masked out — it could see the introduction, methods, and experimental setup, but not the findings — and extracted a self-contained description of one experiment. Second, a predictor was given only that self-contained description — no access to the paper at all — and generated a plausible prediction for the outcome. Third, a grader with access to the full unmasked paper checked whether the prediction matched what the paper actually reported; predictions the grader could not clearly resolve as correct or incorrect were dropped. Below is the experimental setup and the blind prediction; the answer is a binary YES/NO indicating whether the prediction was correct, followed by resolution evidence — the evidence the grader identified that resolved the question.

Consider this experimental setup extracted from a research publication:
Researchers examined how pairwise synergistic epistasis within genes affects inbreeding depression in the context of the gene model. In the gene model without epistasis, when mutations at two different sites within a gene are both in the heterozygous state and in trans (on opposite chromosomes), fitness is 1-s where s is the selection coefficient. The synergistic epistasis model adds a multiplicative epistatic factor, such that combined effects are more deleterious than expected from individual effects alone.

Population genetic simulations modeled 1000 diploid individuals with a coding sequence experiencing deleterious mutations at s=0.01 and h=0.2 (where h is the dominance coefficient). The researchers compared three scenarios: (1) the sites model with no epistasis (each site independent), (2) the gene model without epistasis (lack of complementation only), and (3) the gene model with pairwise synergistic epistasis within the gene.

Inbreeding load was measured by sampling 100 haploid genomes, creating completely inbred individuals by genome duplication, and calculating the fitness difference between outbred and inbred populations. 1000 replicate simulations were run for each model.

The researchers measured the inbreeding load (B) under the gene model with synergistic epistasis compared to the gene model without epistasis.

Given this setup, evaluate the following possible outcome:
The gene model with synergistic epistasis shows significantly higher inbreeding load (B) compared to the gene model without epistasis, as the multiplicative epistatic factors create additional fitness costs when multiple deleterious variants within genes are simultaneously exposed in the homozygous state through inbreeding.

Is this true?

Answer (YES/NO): NO